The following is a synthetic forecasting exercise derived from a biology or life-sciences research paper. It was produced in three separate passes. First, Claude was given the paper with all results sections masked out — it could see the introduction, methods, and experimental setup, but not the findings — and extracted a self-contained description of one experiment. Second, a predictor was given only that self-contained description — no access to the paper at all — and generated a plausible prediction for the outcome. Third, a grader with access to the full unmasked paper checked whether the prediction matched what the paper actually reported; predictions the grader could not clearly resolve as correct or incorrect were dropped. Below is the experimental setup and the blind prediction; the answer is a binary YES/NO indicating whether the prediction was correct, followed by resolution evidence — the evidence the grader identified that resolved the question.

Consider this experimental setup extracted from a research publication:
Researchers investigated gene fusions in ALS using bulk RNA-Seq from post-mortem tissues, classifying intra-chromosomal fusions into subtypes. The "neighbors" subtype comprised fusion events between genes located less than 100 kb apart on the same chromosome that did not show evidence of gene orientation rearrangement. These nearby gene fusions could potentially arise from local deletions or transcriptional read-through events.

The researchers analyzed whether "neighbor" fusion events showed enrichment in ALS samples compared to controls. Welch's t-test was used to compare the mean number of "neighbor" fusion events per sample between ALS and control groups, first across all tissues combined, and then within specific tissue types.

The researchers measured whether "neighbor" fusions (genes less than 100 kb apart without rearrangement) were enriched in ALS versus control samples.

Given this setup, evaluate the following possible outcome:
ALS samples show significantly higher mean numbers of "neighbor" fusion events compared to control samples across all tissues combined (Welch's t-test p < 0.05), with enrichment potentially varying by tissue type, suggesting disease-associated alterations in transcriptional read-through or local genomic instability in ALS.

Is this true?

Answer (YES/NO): YES